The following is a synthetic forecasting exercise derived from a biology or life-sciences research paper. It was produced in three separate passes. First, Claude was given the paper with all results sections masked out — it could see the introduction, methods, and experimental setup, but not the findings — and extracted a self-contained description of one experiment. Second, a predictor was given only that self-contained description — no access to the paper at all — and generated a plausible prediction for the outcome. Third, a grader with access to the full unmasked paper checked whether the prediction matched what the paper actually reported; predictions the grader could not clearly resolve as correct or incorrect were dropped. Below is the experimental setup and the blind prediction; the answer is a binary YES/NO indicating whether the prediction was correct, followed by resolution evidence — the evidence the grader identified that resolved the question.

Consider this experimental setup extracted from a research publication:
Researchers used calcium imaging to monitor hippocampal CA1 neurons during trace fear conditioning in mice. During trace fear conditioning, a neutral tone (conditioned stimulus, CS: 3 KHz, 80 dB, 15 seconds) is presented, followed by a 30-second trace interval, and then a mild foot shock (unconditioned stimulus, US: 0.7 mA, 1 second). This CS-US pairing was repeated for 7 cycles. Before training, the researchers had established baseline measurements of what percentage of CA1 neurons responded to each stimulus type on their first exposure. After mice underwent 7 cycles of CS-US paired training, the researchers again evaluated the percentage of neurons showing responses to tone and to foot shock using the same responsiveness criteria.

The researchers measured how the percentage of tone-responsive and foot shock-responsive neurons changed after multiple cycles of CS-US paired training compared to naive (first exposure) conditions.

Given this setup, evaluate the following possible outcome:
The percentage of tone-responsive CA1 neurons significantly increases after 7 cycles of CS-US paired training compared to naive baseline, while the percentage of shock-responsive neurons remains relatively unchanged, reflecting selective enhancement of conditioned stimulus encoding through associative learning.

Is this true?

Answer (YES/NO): NO